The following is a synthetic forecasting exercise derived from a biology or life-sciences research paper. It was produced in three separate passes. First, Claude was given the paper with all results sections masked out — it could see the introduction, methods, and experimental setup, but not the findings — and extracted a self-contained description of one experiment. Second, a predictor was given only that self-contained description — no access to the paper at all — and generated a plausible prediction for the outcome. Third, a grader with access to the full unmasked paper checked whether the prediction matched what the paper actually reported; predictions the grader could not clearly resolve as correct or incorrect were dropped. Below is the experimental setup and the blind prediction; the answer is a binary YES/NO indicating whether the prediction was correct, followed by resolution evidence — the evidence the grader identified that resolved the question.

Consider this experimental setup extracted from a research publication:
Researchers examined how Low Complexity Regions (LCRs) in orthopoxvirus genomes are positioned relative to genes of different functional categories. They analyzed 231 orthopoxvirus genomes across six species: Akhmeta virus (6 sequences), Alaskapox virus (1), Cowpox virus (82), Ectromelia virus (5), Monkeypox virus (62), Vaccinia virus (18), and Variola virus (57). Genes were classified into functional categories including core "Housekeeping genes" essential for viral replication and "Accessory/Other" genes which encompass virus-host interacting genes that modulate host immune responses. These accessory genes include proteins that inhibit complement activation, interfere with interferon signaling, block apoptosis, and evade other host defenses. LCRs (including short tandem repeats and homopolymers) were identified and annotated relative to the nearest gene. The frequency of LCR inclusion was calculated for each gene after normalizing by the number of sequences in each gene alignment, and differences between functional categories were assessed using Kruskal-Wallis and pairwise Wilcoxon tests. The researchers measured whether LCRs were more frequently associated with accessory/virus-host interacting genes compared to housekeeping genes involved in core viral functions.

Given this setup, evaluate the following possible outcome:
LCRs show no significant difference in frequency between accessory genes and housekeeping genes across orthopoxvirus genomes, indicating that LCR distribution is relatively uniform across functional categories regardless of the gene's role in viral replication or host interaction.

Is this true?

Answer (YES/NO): NO